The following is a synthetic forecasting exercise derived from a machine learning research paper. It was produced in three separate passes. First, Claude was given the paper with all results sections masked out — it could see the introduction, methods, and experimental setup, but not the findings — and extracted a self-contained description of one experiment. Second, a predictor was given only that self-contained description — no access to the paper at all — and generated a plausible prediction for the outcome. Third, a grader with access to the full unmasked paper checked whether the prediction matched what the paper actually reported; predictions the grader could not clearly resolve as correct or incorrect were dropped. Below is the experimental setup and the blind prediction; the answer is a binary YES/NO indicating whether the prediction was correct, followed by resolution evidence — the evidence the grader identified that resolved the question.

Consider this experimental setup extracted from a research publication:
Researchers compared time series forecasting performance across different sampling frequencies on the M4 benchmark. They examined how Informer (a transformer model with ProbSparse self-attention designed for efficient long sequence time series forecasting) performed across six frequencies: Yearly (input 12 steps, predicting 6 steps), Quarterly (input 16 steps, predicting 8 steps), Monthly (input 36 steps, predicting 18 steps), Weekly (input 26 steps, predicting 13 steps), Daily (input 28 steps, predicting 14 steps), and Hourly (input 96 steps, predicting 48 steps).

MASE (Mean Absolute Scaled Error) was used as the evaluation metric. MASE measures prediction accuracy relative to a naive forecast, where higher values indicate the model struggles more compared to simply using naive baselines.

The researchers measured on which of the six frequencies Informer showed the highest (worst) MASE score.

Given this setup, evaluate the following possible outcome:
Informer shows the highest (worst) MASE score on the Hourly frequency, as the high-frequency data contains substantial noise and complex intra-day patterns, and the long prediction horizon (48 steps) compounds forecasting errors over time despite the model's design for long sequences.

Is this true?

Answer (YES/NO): YES